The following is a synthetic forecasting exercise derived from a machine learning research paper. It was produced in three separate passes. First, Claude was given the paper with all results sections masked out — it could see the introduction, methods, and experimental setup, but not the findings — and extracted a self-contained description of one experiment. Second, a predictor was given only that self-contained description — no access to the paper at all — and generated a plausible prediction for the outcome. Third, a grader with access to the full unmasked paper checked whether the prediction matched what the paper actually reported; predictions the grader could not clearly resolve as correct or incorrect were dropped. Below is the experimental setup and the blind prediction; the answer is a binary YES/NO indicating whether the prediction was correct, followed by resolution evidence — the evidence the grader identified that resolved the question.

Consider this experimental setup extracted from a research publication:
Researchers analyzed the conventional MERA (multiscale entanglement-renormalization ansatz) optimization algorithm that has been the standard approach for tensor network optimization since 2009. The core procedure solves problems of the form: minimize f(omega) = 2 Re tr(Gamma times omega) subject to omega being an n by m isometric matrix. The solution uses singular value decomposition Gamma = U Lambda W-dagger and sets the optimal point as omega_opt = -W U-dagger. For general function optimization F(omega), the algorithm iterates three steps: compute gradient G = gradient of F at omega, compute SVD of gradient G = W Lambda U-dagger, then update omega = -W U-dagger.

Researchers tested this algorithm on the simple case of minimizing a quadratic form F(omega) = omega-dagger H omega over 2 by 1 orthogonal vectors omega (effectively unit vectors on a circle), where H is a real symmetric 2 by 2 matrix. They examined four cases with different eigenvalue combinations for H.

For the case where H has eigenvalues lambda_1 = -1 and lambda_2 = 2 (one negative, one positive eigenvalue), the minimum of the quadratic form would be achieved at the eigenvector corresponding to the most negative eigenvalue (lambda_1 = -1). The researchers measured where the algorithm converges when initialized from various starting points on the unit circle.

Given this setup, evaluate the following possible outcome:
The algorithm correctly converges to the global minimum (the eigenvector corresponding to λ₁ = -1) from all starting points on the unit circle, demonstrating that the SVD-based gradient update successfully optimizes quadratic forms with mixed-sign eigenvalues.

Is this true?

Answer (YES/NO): NO